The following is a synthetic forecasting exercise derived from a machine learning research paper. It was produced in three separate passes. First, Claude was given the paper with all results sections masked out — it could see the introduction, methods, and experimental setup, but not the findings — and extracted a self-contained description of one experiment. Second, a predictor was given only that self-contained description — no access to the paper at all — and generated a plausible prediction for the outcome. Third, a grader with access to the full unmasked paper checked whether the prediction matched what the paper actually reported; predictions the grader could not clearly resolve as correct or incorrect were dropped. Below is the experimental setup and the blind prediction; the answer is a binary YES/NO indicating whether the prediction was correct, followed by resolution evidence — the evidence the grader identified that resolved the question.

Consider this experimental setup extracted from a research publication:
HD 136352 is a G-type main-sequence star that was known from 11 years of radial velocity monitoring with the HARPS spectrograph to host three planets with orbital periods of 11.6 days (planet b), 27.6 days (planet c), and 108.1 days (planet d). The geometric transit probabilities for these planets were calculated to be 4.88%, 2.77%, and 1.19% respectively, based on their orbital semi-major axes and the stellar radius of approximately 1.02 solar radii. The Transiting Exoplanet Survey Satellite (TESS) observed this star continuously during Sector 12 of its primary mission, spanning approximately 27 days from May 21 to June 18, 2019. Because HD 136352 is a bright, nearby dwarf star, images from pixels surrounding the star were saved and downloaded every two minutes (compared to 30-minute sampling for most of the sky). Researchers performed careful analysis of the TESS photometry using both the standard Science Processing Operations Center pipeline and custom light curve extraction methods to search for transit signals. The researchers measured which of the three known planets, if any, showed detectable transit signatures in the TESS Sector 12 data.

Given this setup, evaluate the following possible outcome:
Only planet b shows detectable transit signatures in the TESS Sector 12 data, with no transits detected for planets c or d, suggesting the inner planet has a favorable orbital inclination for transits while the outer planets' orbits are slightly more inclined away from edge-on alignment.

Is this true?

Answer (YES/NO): NO